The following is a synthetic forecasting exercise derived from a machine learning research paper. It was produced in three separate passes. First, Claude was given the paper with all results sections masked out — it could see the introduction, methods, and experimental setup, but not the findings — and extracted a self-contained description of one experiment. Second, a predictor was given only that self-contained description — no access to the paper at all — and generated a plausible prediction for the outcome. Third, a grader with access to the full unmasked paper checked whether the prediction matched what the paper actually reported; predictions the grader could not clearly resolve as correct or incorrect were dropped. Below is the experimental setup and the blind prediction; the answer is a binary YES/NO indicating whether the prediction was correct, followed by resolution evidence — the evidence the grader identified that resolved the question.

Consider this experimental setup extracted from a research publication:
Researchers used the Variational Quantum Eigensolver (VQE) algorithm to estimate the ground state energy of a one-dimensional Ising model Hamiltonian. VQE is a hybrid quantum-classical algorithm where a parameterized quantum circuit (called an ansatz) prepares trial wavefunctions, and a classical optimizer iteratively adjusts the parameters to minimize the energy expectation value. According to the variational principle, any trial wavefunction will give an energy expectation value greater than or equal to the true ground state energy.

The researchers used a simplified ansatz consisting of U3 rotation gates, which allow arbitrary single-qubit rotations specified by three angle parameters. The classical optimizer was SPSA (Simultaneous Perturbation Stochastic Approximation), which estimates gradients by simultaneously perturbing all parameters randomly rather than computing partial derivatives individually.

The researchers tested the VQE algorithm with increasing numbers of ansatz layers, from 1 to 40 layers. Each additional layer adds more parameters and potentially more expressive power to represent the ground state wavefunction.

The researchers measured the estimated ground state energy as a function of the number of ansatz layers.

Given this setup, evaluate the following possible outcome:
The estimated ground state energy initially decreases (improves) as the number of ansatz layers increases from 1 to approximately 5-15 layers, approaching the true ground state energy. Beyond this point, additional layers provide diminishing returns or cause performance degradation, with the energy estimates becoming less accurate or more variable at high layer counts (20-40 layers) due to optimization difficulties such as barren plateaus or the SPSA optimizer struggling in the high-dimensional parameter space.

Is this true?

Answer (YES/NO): NO